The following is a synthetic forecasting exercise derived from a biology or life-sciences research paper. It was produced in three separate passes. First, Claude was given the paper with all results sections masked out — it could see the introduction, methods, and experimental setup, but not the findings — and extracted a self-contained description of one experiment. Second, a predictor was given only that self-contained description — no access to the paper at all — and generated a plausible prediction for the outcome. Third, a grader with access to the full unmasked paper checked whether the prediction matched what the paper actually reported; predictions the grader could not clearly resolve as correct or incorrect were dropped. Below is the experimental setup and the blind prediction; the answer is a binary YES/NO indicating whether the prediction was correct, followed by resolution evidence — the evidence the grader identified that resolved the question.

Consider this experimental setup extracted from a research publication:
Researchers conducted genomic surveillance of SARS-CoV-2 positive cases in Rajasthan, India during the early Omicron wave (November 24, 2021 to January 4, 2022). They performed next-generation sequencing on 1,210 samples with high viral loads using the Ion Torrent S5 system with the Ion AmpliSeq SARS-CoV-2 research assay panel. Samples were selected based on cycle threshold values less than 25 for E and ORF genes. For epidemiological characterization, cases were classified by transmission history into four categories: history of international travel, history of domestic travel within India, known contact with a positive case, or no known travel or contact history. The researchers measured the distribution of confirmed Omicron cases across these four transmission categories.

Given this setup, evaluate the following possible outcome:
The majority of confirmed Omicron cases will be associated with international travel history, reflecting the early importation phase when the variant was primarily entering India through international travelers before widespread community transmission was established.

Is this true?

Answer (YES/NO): NO